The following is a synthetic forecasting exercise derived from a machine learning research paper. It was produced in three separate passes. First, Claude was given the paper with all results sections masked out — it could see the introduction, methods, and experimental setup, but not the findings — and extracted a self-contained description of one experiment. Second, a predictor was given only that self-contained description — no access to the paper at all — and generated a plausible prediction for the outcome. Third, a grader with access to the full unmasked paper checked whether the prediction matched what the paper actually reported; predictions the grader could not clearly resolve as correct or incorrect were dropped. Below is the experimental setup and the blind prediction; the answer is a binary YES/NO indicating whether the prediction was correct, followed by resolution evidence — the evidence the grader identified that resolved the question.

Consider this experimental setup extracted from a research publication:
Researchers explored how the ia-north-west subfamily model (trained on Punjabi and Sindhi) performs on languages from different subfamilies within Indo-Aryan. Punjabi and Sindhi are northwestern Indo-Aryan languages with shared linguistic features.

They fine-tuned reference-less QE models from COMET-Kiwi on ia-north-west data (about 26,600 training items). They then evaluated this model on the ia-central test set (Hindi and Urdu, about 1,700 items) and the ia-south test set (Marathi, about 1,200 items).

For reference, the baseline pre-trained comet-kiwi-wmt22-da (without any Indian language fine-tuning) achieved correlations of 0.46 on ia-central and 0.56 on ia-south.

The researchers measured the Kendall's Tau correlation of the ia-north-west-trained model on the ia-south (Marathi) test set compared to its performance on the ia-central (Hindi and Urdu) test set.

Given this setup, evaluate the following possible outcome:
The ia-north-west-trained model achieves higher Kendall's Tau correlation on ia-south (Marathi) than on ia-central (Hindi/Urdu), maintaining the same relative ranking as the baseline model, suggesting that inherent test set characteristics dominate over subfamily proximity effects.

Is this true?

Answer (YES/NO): YES